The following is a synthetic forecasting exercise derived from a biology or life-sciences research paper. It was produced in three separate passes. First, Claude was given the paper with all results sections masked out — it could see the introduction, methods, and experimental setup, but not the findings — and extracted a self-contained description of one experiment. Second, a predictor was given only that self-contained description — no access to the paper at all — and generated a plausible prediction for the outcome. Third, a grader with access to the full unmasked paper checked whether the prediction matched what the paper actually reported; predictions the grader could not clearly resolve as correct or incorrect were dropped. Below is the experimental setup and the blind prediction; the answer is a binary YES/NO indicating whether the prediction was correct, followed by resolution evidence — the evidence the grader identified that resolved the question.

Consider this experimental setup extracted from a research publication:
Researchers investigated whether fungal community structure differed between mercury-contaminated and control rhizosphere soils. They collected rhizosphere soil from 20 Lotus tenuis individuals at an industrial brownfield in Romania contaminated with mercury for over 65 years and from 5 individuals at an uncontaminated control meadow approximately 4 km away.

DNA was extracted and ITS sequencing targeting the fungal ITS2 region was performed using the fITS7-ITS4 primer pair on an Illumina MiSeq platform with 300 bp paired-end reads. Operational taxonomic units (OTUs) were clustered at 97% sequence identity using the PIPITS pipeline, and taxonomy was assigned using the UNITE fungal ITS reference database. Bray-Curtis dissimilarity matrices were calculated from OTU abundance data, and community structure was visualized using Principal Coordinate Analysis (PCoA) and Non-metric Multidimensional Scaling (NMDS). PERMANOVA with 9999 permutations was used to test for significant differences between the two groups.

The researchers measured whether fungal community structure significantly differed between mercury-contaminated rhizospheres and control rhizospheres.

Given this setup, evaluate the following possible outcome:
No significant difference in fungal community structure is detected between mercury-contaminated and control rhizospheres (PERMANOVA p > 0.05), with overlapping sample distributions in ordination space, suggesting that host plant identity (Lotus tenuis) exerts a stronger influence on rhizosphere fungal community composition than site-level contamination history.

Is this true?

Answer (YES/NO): NO